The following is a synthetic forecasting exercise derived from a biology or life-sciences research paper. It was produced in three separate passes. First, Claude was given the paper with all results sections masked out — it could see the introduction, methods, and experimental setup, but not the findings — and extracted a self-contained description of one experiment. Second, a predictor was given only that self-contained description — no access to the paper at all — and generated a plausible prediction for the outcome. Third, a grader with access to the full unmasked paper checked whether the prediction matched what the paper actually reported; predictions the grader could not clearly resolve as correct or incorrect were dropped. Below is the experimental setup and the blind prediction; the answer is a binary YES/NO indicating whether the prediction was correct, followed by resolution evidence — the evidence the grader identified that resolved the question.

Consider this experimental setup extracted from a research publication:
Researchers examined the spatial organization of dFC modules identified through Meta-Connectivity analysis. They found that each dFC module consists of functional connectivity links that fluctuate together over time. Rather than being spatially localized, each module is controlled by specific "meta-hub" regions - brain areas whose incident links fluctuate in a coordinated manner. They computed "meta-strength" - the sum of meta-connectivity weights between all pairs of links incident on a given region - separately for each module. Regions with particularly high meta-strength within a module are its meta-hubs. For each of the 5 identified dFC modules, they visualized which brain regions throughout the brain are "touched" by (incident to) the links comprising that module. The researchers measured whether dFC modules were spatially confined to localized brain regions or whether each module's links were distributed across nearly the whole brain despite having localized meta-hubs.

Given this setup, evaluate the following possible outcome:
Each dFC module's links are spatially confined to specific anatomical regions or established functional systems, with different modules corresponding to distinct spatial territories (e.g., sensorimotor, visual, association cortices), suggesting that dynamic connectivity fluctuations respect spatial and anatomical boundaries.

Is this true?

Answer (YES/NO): NO